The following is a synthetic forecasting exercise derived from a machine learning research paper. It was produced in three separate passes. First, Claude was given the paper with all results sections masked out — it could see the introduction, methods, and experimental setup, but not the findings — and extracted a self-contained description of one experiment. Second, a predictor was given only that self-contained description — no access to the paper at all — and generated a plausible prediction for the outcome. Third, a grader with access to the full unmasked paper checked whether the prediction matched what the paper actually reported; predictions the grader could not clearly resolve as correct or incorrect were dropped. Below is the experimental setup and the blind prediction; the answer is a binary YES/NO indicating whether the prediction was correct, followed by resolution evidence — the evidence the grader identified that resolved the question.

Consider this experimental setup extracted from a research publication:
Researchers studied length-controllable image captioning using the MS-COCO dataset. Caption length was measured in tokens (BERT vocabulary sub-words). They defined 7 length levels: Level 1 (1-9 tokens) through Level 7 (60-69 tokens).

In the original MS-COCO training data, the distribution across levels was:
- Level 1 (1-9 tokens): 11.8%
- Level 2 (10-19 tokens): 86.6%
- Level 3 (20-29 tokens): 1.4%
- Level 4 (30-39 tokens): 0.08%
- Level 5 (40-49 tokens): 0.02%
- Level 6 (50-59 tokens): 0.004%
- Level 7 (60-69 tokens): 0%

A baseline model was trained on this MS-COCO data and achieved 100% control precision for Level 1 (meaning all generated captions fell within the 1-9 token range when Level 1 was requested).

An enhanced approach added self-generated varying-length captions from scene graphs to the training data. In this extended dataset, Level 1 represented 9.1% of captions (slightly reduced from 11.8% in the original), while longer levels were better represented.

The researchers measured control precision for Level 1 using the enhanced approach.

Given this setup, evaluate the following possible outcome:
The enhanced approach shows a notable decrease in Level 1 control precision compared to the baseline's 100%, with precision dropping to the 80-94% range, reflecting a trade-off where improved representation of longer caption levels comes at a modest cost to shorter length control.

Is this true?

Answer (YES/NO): NO